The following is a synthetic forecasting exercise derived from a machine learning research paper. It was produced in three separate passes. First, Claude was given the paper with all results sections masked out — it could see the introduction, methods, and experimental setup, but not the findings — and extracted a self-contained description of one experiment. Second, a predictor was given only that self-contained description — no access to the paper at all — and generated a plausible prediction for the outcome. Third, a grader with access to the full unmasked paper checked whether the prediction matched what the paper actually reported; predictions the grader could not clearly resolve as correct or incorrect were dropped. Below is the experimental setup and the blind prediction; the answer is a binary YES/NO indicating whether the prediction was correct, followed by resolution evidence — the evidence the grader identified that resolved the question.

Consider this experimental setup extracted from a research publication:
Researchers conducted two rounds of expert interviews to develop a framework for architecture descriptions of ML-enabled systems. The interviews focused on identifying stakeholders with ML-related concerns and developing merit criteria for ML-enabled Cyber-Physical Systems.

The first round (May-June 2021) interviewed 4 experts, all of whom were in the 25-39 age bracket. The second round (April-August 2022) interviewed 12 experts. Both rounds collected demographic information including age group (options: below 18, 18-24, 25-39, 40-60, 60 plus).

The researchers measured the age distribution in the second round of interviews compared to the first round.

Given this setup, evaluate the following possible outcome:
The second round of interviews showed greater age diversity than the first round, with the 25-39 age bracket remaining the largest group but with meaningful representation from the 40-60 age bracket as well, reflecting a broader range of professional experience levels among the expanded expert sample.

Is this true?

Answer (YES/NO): NO